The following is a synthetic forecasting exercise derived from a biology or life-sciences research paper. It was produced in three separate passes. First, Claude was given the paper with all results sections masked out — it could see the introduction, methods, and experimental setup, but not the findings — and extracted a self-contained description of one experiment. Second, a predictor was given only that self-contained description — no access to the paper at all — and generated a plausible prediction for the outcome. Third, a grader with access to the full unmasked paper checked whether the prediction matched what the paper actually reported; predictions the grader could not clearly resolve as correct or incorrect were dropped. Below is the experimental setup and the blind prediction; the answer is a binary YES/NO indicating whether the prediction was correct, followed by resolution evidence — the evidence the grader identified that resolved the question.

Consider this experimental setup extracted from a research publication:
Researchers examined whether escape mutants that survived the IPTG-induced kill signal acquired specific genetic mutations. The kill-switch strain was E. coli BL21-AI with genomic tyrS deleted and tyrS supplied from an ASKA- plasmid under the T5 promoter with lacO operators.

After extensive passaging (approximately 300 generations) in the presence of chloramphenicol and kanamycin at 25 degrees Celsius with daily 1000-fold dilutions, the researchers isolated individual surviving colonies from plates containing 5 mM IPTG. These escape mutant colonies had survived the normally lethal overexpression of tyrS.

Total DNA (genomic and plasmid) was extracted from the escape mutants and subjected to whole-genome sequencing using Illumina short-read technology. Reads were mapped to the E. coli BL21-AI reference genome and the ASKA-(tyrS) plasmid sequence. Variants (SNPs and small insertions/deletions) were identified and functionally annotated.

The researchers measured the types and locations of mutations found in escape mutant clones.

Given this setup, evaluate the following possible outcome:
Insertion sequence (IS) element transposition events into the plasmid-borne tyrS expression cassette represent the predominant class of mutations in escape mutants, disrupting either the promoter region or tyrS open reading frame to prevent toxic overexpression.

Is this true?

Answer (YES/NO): NO